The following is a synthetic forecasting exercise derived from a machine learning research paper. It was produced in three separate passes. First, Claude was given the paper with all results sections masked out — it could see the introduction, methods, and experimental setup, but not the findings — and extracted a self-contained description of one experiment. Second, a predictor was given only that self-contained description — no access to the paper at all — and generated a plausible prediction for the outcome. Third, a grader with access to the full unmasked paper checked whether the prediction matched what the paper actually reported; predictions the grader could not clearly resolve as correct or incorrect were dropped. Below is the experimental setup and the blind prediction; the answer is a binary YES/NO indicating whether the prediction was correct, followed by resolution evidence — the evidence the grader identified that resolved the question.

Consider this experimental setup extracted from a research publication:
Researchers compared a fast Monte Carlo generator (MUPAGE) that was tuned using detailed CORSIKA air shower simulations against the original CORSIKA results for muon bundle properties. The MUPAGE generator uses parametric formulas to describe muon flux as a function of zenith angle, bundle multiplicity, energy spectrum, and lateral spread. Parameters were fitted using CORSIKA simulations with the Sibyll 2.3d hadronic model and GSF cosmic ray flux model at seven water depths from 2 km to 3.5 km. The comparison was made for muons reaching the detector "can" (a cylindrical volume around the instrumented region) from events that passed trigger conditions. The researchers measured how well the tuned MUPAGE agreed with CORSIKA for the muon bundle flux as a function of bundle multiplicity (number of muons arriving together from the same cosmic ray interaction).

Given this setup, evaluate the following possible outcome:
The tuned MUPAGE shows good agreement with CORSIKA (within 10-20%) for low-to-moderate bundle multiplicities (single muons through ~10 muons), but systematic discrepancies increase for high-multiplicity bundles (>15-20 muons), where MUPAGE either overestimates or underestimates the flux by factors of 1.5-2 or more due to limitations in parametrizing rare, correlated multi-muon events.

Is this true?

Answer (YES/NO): NO